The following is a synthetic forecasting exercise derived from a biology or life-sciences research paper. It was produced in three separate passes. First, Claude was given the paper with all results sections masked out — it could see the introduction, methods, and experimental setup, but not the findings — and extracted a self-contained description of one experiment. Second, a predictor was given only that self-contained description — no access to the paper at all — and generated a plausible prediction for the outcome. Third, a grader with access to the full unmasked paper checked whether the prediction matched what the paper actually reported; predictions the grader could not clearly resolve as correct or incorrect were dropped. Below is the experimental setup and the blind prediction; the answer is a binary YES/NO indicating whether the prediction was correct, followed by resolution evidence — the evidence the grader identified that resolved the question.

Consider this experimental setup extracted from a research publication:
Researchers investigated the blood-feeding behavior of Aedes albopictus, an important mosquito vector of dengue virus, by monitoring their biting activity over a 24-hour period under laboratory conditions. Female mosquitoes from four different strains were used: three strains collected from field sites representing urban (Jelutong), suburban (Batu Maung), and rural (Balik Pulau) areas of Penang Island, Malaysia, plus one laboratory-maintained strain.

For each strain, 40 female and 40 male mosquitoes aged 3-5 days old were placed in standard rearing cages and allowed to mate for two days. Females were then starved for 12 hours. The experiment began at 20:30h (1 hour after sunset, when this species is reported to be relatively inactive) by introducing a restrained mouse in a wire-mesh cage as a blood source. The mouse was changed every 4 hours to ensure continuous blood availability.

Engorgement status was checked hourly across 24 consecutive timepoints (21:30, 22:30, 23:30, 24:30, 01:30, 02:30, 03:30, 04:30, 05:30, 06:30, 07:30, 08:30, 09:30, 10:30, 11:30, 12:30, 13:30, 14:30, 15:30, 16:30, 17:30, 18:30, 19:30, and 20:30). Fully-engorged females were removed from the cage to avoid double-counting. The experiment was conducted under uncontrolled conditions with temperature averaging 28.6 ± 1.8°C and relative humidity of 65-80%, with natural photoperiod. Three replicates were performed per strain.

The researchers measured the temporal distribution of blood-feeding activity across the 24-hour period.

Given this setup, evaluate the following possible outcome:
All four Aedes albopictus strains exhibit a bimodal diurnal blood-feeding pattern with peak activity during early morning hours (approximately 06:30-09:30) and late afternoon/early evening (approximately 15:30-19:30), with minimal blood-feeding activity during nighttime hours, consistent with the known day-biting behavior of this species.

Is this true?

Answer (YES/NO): NO